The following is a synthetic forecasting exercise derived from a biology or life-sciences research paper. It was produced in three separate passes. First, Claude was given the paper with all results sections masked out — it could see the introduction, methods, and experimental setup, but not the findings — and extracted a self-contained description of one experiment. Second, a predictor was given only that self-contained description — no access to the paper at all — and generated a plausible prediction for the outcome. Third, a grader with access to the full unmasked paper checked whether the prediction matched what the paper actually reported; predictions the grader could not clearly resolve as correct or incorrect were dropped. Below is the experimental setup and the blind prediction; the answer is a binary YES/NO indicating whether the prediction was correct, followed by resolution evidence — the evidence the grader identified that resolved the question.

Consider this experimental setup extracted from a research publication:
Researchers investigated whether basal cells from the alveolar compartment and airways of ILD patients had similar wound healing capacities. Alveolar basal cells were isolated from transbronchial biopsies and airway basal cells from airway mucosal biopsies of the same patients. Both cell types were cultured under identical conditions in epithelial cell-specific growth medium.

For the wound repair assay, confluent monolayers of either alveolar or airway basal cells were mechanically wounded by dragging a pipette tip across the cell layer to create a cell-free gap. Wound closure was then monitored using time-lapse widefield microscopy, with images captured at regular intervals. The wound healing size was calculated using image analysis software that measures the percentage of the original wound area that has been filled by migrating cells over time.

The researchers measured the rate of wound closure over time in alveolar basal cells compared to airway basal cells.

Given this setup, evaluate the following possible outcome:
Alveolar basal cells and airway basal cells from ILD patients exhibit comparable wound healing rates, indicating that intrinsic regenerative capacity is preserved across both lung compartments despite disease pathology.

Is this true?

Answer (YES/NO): YES